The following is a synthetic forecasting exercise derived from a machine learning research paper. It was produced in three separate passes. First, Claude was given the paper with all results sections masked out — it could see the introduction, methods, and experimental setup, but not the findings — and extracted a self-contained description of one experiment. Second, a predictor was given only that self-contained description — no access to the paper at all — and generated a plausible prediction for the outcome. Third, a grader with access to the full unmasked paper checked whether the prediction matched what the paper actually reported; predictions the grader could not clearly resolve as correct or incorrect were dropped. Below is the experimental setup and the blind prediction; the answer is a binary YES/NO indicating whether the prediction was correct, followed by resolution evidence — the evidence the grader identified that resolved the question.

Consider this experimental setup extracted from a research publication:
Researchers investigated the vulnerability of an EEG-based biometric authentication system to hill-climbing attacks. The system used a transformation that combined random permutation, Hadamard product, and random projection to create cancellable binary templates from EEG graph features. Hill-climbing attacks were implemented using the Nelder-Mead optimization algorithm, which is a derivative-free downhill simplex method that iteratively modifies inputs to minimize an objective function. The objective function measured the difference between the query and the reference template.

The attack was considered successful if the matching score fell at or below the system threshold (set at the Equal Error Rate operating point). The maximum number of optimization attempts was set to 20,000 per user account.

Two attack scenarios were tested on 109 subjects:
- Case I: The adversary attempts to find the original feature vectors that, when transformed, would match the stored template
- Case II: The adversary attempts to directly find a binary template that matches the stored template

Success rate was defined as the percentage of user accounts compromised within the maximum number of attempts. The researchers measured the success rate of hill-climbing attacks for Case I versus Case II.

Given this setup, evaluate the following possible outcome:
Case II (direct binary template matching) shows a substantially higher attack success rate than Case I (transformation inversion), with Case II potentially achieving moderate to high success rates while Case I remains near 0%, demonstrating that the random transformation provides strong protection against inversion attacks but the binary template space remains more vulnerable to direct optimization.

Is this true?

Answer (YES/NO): NO